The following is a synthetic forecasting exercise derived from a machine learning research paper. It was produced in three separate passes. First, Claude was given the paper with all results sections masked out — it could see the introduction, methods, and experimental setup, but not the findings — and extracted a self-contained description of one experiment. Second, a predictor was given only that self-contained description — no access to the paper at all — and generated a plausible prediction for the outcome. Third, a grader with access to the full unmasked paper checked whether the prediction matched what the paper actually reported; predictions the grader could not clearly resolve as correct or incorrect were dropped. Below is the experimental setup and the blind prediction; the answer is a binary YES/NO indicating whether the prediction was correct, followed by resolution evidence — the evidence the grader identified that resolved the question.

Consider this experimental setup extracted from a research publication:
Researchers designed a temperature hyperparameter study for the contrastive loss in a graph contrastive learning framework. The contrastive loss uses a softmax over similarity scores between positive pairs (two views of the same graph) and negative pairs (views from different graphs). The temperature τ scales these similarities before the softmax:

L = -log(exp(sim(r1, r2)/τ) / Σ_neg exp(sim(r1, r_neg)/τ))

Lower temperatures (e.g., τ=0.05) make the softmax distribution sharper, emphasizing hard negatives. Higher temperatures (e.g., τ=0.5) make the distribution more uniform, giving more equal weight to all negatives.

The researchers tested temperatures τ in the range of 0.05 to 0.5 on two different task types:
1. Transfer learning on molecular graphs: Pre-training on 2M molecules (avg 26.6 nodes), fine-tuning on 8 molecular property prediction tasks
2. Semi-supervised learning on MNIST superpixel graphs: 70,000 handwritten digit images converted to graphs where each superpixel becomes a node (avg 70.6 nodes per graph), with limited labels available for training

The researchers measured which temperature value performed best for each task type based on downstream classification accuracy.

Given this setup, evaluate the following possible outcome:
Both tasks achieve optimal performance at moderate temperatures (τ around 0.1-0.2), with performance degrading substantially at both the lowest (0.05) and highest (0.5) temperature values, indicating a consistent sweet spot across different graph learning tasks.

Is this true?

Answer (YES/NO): NO